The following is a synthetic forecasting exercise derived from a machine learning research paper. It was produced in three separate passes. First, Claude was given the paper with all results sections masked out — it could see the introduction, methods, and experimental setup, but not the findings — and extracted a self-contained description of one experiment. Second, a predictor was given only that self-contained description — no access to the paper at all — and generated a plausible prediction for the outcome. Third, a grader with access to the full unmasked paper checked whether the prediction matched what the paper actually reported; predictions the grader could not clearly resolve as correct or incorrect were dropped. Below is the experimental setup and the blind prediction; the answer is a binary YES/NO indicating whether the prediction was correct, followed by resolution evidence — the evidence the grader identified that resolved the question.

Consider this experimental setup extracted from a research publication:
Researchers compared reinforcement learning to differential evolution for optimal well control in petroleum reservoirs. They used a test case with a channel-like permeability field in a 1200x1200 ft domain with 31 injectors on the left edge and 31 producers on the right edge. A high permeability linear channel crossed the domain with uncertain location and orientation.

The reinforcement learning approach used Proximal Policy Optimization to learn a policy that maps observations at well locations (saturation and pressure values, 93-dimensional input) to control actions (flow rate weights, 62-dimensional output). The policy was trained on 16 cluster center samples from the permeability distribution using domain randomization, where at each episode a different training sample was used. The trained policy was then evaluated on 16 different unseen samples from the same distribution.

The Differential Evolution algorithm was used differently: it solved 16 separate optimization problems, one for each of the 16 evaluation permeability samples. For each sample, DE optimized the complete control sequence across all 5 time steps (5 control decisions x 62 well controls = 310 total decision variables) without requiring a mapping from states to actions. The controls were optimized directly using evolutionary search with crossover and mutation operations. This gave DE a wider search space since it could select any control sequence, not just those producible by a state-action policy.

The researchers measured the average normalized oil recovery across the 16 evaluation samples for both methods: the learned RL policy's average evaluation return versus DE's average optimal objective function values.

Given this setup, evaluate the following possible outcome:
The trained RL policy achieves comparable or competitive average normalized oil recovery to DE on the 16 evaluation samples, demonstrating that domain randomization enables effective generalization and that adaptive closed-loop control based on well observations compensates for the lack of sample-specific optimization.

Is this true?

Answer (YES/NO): YES